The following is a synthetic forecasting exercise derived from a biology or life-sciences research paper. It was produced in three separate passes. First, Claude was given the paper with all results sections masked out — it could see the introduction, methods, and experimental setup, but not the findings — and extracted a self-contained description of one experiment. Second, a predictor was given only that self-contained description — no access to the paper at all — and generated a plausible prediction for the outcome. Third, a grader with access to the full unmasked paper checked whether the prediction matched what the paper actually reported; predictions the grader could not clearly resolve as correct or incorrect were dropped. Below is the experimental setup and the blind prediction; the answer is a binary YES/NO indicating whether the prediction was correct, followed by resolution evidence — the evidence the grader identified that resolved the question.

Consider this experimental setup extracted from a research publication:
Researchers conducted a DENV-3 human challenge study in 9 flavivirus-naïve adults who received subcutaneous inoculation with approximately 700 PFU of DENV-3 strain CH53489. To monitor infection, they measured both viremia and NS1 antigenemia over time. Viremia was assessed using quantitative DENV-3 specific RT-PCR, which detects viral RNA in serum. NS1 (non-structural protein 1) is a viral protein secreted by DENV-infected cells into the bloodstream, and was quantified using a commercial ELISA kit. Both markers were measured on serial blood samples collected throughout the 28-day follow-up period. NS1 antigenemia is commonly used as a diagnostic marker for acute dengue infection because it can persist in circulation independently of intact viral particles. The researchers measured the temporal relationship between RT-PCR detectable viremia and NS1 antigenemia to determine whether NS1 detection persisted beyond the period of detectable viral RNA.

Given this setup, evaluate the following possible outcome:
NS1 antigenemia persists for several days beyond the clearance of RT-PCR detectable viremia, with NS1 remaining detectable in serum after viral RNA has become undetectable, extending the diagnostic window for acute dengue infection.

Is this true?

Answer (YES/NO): YES